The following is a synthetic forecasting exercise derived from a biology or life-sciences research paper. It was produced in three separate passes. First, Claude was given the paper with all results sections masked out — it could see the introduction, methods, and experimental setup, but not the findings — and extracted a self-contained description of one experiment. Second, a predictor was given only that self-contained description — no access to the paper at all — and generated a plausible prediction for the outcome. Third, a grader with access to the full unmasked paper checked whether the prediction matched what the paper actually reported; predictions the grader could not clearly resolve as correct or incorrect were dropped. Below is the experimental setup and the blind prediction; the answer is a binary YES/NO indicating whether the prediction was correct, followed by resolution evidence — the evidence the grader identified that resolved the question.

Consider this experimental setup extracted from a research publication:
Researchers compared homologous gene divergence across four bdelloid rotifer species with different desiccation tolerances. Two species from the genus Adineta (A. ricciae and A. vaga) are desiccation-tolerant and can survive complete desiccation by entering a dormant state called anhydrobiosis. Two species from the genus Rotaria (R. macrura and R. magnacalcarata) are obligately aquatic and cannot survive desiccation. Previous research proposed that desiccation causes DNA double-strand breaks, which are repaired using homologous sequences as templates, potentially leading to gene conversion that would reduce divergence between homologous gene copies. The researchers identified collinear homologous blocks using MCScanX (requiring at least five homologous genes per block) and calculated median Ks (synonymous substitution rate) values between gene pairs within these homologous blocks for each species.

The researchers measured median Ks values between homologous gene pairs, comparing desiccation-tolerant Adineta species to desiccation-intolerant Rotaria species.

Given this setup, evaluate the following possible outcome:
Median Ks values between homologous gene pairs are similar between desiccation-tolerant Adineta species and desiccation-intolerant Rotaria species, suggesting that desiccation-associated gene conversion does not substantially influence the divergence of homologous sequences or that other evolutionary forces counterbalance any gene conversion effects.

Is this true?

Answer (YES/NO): NO